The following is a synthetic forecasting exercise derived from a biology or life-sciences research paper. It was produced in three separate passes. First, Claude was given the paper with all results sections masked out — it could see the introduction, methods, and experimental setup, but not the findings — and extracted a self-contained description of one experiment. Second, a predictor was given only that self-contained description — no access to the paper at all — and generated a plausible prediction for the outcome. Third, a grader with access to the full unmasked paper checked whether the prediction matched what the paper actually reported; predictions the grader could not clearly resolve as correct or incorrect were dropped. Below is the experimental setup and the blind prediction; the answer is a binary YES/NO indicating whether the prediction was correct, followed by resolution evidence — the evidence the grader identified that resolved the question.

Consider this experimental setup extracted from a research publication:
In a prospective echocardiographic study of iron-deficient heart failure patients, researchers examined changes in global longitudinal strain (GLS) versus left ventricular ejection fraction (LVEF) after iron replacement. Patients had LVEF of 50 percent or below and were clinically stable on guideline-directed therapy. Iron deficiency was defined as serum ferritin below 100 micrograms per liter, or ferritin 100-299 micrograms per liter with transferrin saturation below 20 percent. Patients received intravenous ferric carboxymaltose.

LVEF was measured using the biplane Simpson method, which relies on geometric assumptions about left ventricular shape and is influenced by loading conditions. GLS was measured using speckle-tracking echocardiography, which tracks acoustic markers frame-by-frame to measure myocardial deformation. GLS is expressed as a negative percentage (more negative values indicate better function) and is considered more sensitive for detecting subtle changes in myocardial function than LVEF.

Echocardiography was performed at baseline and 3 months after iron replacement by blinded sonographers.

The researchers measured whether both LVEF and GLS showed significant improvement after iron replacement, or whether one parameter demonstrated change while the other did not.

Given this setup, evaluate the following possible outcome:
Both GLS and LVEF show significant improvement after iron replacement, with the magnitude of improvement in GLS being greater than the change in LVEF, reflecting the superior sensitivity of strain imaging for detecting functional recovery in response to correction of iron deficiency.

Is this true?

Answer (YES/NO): NO